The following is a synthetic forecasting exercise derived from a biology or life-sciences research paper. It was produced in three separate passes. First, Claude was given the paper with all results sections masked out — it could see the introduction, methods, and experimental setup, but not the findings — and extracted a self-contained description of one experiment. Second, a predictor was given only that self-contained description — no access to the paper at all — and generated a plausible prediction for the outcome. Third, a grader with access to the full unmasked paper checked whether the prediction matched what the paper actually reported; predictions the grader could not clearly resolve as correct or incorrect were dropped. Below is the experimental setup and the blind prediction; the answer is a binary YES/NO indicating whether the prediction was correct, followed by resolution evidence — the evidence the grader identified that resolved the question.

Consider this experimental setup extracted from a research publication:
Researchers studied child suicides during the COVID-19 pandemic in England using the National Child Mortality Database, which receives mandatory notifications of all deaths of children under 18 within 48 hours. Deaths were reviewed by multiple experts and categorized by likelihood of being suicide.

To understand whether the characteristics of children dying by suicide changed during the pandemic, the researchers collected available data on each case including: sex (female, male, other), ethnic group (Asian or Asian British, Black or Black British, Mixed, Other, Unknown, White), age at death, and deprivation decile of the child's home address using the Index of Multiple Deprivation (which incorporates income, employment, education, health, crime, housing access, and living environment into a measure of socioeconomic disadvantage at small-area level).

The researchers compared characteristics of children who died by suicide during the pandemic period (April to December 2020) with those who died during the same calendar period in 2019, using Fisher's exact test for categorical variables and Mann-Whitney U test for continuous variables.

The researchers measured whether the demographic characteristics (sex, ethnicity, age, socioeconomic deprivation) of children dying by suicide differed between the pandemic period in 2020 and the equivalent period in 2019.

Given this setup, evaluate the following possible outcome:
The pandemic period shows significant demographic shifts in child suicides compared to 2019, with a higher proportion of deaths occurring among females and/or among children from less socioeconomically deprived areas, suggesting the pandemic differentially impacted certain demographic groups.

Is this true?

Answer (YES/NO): NO